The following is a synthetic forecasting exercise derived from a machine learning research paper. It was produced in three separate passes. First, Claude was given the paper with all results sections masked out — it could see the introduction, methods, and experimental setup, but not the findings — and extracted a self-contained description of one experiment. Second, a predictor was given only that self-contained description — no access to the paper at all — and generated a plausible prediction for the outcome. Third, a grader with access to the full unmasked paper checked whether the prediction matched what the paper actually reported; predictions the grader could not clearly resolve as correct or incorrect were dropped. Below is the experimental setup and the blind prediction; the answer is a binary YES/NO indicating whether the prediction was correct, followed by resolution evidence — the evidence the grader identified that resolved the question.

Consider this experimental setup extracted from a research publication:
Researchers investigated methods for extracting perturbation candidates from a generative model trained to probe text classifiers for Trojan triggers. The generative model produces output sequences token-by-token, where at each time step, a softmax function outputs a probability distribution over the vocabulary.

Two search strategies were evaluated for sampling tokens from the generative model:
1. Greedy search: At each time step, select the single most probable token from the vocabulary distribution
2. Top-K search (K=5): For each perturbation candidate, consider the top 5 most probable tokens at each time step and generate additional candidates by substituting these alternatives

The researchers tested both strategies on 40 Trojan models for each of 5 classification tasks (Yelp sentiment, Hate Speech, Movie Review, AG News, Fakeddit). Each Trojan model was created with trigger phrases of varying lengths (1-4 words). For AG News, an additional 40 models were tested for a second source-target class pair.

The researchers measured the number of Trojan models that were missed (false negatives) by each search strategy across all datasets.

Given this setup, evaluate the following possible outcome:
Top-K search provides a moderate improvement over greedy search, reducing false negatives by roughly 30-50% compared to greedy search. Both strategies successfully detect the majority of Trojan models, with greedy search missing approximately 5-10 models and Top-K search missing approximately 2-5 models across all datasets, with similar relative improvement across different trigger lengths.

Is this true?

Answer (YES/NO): NO